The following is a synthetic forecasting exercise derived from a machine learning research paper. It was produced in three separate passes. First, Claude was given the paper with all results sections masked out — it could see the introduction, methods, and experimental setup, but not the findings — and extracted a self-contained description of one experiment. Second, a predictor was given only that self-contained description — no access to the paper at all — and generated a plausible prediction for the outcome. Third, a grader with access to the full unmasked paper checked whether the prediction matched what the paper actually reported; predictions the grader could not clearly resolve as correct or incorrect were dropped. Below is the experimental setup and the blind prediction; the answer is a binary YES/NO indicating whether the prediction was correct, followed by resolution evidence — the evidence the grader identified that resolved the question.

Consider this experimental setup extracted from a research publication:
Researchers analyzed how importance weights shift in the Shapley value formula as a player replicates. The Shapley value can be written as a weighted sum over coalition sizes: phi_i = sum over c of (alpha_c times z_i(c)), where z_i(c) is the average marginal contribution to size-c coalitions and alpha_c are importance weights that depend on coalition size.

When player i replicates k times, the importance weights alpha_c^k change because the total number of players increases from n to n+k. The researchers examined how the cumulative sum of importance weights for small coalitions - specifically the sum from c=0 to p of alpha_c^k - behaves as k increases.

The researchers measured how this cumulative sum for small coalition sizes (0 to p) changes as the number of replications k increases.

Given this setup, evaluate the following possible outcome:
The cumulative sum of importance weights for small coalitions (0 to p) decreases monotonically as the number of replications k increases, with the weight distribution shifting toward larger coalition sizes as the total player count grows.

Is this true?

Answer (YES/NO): NO